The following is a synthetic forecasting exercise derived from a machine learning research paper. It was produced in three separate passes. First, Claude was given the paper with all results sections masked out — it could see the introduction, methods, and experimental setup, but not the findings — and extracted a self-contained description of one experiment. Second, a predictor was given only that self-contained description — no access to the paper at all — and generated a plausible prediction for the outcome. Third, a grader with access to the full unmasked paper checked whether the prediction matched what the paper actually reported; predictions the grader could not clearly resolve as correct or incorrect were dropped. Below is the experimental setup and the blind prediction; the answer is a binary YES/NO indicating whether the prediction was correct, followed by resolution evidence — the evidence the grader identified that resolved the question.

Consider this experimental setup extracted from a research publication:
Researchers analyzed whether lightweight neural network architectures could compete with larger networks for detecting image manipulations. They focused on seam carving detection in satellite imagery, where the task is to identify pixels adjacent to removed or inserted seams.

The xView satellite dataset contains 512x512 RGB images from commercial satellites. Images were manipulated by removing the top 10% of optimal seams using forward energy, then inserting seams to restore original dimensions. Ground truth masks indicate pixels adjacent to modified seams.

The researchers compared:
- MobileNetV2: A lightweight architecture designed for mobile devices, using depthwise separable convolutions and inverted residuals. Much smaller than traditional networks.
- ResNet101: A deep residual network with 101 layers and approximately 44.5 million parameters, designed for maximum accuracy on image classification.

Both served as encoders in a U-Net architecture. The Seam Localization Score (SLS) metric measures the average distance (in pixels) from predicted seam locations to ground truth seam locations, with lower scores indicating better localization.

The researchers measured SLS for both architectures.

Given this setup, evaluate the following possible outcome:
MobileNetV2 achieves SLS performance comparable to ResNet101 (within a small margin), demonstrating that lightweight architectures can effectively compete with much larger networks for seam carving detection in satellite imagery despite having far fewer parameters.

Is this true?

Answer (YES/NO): NO